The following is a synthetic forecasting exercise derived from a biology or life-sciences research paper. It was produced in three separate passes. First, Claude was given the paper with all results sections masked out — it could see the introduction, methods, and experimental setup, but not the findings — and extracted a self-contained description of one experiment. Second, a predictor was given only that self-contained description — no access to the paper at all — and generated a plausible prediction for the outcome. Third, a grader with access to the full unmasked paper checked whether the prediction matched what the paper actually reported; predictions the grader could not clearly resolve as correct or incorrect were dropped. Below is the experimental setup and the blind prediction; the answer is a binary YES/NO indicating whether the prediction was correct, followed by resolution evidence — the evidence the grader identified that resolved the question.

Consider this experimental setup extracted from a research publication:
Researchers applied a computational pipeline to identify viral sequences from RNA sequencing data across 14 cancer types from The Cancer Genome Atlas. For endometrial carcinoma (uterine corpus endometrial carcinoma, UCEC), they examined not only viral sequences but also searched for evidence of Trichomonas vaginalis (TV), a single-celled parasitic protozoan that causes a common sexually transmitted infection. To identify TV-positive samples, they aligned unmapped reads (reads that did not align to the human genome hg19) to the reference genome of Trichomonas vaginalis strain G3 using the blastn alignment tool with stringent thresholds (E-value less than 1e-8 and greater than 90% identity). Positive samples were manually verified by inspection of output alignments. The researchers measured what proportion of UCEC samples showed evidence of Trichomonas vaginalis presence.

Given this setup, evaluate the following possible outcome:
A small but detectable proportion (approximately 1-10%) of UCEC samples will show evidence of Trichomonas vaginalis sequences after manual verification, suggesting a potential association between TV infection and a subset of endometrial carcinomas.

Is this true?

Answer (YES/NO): YES